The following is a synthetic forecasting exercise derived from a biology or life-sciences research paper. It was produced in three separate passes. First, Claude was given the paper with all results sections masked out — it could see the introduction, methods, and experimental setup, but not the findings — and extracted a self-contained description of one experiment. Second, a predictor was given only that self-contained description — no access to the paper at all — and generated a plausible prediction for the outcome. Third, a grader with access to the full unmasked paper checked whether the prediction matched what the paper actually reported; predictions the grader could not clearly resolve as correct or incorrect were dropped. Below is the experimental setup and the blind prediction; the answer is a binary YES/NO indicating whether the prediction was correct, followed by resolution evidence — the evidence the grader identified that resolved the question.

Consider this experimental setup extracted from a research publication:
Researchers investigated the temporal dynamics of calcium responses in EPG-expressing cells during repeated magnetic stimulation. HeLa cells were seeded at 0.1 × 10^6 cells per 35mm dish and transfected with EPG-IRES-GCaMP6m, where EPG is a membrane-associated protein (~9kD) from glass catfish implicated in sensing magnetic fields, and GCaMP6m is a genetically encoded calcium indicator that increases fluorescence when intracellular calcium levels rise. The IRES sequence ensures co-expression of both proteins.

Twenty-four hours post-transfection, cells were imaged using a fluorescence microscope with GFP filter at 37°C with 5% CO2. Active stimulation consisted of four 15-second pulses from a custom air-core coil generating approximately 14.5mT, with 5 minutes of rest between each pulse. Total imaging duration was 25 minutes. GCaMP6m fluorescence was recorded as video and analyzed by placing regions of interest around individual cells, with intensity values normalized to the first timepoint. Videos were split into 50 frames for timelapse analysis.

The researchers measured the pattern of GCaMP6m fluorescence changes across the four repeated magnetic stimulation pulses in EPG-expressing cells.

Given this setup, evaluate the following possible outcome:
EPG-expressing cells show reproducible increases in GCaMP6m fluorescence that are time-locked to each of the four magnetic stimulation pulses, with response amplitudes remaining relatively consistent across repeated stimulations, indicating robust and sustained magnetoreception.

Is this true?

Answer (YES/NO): NO